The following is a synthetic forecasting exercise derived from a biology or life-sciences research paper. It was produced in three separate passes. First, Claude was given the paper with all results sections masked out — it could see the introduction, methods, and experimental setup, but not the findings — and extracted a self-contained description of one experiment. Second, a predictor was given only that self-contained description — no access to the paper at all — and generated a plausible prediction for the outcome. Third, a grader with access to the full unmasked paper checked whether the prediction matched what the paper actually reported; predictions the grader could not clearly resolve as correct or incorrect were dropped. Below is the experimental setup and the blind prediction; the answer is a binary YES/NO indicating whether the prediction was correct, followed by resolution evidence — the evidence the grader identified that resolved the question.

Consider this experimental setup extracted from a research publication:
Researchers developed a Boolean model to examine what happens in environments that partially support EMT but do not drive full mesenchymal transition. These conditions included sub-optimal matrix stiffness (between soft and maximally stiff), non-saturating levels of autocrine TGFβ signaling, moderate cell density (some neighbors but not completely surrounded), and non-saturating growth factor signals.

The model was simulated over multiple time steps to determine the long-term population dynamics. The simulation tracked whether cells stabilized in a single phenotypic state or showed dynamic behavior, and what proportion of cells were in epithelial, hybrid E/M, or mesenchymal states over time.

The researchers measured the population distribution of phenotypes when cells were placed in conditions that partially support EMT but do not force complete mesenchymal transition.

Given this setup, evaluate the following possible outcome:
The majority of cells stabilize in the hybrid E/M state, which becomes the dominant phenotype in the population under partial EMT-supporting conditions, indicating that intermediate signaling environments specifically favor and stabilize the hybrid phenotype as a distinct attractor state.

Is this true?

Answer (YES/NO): NO